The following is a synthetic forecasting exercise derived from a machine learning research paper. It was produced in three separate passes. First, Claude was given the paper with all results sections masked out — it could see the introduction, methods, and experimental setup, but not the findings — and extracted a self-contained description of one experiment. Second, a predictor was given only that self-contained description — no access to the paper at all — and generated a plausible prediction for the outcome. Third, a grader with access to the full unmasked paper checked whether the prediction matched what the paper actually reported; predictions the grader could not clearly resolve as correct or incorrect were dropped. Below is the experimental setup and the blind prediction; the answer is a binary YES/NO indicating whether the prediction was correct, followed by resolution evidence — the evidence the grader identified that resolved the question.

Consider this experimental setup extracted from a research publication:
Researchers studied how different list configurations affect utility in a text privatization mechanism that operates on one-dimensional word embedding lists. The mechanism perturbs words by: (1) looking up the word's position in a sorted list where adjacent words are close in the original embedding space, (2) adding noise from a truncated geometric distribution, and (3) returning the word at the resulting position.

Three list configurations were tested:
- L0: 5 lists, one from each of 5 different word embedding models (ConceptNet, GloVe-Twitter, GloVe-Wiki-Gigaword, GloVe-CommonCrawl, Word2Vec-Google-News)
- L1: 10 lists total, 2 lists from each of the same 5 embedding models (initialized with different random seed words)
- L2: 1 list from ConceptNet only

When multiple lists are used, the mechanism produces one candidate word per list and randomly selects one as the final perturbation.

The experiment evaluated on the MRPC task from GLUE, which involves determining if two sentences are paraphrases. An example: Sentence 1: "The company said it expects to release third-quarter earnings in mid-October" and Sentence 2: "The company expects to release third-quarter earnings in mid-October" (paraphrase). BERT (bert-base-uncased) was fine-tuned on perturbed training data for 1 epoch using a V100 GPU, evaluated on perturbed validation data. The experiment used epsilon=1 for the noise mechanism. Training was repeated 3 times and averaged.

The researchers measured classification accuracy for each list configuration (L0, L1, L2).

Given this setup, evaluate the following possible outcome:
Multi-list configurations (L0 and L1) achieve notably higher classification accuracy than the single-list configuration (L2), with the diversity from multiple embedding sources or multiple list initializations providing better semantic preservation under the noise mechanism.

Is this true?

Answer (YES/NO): NO